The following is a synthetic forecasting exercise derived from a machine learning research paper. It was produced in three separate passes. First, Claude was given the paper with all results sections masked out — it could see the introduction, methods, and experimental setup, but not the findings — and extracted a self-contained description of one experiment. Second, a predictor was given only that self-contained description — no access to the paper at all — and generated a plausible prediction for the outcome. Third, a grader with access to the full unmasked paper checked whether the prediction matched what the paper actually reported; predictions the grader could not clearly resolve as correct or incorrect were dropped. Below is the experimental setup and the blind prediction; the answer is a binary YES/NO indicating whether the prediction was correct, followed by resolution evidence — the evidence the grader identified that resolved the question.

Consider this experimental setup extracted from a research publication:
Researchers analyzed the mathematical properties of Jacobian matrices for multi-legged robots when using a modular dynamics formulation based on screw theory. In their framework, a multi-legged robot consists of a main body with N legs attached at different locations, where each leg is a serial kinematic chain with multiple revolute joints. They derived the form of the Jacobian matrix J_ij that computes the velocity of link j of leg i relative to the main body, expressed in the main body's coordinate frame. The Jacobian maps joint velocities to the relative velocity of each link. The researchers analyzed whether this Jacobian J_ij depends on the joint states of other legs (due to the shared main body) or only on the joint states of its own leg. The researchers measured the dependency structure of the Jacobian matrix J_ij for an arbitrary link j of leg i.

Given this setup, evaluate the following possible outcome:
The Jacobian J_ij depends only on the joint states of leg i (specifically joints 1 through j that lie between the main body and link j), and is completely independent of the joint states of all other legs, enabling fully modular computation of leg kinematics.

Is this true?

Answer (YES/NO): YES